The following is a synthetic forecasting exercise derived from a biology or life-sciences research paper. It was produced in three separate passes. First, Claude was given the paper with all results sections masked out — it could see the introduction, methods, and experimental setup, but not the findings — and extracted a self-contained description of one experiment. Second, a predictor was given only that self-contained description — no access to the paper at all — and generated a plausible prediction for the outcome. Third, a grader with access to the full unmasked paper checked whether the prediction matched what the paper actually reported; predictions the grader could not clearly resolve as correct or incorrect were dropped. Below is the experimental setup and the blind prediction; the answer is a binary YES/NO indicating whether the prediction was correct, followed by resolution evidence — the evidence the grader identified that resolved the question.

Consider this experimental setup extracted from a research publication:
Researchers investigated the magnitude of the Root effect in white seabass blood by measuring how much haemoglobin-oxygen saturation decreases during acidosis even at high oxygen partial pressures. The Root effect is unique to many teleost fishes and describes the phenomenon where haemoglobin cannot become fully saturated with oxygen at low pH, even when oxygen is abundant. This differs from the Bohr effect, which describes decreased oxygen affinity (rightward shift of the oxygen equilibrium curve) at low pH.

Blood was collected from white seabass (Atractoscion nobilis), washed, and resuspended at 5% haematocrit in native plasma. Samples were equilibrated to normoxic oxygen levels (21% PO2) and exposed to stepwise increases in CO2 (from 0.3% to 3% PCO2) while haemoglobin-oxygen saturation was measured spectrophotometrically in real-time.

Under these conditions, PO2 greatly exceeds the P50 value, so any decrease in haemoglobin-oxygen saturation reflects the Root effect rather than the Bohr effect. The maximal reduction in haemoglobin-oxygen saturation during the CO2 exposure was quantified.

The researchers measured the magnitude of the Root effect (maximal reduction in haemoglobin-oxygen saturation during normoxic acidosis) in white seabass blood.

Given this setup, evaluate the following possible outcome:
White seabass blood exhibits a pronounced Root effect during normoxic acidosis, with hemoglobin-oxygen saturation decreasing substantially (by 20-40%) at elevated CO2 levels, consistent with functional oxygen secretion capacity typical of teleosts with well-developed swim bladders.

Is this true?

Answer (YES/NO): NO